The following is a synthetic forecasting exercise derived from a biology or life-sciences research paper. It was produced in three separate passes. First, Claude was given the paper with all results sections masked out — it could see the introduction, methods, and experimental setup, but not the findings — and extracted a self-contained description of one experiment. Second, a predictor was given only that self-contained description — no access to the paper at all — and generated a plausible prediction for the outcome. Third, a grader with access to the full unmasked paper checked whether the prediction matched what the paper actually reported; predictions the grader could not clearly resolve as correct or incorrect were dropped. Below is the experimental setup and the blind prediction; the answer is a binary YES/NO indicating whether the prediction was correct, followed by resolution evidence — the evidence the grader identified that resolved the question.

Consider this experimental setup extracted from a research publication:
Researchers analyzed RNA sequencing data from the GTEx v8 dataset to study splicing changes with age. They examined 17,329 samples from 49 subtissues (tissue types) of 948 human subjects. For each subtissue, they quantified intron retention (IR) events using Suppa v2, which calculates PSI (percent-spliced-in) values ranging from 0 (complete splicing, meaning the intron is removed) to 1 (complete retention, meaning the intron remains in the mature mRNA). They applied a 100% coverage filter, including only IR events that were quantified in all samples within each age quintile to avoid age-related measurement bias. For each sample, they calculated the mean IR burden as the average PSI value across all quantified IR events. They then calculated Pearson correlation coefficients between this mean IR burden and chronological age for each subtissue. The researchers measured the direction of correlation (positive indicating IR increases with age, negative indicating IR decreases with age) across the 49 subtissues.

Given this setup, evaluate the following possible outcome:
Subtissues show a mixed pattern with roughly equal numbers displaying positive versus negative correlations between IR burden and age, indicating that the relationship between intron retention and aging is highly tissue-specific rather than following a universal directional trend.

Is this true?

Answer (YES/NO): NO